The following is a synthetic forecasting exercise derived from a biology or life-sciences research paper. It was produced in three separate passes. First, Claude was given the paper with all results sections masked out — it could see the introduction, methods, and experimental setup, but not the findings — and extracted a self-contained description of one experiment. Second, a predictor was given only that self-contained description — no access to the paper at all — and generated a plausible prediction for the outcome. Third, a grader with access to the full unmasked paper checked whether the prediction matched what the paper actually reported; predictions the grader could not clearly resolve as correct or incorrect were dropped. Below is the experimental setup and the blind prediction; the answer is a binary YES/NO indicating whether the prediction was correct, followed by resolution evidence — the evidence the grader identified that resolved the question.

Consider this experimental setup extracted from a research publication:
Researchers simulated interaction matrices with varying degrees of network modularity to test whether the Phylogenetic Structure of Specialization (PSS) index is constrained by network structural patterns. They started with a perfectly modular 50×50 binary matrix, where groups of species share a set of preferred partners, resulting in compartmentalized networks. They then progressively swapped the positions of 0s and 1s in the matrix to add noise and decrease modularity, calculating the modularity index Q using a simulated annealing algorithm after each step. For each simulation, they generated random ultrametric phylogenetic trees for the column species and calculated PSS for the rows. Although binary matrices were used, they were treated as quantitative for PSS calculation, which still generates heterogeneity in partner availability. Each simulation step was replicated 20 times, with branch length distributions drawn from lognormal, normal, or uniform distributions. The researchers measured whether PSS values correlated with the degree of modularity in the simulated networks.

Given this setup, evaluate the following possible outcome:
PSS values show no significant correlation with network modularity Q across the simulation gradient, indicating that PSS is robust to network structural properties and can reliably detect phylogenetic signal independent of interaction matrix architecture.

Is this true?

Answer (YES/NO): YES